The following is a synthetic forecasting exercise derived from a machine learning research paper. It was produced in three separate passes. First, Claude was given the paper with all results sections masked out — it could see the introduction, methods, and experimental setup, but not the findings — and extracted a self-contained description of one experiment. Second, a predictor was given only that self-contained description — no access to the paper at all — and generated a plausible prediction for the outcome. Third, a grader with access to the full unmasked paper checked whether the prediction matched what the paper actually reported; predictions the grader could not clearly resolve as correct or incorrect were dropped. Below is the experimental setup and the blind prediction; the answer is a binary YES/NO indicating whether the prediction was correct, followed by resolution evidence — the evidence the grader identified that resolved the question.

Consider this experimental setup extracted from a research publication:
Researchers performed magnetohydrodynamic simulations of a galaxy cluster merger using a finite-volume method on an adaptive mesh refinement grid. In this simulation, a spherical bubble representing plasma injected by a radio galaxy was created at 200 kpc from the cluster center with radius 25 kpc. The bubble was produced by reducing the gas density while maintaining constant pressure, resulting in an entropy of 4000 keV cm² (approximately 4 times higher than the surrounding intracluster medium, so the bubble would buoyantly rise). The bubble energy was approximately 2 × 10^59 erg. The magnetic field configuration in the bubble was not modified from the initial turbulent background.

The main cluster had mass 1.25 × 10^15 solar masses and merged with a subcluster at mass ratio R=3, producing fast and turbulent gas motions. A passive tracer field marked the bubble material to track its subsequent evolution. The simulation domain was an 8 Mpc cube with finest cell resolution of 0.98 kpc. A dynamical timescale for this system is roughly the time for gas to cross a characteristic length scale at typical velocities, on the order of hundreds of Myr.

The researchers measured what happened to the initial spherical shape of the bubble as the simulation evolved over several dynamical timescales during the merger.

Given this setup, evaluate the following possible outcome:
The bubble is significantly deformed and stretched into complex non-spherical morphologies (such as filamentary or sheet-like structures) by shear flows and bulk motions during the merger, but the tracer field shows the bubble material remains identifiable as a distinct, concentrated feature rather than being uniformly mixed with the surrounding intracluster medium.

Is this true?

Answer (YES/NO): YES